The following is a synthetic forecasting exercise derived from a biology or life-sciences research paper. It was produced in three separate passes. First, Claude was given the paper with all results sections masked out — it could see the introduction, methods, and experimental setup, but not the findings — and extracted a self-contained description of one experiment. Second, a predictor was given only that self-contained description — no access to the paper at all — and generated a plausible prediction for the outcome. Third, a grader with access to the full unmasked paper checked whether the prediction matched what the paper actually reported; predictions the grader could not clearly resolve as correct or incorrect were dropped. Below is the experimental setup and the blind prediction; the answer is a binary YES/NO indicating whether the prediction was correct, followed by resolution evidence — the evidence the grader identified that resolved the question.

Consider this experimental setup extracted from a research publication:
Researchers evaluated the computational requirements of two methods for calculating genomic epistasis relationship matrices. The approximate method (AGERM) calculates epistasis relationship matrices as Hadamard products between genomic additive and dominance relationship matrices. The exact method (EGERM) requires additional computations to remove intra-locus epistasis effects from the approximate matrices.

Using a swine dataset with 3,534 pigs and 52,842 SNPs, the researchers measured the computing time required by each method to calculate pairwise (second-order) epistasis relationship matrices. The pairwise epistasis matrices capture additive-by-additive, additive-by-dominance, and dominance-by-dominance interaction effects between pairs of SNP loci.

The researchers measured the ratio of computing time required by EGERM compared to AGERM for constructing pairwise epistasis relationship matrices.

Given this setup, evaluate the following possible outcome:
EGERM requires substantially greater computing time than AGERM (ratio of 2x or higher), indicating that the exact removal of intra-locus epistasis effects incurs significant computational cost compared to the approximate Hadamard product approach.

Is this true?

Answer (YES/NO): YES